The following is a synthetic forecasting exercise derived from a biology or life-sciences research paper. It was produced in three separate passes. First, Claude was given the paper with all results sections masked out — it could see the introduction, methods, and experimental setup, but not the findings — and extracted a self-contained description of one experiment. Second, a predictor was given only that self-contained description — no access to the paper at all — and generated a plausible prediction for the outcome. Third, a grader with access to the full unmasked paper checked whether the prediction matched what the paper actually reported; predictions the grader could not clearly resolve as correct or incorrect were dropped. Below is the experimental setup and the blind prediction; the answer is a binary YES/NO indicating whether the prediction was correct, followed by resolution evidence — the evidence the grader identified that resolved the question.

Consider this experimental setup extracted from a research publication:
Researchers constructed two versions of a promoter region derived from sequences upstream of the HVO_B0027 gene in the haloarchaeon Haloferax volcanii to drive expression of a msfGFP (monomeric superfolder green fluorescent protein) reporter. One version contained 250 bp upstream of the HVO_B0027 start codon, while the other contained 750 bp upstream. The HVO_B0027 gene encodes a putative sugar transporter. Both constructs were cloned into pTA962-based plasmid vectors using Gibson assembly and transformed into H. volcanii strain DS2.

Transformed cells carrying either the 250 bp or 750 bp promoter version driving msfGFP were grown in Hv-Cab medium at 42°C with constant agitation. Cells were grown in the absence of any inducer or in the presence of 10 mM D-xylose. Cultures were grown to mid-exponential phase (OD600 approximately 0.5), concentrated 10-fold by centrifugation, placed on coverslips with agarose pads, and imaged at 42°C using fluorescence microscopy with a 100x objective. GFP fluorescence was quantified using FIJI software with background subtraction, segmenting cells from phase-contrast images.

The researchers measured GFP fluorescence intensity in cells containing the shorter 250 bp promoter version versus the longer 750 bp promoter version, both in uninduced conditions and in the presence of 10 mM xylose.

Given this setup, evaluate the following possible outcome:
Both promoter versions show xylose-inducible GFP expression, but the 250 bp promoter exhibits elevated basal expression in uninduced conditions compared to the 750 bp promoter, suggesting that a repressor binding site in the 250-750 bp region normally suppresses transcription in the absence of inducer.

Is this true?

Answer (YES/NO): NO